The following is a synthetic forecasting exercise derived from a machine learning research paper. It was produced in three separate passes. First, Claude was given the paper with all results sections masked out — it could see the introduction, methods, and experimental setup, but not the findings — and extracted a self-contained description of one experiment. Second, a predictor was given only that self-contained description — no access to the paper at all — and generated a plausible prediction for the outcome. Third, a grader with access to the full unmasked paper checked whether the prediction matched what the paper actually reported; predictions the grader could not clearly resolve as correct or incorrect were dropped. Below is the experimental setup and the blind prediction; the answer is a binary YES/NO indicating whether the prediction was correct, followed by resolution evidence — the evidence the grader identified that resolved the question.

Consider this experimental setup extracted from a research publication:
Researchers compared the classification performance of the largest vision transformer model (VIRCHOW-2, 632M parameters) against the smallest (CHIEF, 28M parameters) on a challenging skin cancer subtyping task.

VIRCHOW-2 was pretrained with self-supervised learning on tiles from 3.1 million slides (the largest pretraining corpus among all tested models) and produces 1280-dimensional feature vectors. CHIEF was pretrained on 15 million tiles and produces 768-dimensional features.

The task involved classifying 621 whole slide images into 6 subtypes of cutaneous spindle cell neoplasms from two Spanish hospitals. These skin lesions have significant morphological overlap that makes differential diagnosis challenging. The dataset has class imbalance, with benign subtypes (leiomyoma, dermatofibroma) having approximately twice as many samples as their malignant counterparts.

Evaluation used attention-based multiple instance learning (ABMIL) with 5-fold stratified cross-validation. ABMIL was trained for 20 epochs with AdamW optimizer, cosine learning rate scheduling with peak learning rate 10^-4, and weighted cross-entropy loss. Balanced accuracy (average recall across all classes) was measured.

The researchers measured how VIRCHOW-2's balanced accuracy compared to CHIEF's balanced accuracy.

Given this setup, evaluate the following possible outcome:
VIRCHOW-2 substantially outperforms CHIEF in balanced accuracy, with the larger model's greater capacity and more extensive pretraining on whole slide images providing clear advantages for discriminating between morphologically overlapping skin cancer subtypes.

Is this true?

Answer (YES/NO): YES